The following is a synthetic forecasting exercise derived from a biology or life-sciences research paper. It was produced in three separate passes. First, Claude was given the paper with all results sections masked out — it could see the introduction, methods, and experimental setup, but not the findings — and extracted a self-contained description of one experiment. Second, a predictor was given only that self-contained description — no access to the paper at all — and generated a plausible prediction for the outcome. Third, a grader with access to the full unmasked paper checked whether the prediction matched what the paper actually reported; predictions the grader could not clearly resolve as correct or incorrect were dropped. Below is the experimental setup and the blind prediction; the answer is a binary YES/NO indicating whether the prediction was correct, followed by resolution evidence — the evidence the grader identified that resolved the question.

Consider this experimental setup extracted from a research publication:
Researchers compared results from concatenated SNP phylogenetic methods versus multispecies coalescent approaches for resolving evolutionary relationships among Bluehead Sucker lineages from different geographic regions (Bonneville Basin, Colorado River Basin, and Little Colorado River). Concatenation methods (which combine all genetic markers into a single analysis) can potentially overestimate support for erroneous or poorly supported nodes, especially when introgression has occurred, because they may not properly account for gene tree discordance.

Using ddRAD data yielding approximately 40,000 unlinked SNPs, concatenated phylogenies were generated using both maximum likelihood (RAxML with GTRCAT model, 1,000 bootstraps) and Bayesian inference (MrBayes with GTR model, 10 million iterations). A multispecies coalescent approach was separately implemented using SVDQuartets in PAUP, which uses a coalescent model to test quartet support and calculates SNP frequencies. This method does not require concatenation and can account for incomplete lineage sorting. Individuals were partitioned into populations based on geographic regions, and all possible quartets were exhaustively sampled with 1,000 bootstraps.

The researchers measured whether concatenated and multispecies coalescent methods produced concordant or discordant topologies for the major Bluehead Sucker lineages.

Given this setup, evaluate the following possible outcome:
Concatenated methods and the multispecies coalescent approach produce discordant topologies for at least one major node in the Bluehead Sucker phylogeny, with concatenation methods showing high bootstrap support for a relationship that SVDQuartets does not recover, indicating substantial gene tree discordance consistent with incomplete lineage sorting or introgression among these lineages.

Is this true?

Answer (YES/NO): NO